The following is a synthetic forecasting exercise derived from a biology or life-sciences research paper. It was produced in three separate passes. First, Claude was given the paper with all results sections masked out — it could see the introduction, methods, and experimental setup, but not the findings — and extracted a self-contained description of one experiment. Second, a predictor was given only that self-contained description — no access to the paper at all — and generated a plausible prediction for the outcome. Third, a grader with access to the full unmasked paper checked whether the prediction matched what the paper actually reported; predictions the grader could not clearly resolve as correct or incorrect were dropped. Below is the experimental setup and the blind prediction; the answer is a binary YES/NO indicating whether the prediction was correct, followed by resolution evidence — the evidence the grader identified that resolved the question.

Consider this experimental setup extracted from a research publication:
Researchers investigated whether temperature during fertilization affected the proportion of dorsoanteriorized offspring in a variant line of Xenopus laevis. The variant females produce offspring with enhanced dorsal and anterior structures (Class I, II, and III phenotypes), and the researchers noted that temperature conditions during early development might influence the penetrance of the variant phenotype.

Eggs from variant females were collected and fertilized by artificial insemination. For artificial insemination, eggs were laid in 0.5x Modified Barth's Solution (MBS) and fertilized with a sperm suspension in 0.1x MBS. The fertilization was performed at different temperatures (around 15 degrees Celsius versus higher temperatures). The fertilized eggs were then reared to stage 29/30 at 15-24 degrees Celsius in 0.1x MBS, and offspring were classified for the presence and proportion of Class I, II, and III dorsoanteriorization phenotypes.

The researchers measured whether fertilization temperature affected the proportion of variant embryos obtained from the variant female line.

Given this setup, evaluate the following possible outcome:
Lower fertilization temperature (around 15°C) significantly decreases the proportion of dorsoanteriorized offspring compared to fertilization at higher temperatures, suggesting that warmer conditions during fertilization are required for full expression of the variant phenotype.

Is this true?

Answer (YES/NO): NO